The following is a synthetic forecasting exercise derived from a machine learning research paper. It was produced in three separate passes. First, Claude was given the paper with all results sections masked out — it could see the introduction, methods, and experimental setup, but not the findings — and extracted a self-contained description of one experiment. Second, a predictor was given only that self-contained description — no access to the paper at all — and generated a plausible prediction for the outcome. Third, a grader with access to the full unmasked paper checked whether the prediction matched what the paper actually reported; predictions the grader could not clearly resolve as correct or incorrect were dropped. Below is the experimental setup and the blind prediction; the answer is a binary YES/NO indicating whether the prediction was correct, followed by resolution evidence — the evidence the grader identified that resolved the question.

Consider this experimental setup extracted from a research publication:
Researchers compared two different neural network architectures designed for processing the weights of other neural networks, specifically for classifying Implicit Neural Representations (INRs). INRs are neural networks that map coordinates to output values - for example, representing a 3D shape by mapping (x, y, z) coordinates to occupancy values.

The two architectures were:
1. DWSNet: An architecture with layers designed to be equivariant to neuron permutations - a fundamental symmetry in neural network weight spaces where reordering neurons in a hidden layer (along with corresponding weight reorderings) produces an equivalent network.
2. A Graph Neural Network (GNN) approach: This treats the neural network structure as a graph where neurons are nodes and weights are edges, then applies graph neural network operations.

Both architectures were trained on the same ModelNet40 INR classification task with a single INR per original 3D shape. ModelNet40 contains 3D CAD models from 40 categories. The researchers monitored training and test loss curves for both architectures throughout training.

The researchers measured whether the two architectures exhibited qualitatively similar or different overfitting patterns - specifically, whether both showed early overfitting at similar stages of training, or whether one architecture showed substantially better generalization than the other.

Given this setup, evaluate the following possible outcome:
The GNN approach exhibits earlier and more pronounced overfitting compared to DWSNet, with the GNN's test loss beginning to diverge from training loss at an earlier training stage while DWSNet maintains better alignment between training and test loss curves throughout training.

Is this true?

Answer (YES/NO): NO